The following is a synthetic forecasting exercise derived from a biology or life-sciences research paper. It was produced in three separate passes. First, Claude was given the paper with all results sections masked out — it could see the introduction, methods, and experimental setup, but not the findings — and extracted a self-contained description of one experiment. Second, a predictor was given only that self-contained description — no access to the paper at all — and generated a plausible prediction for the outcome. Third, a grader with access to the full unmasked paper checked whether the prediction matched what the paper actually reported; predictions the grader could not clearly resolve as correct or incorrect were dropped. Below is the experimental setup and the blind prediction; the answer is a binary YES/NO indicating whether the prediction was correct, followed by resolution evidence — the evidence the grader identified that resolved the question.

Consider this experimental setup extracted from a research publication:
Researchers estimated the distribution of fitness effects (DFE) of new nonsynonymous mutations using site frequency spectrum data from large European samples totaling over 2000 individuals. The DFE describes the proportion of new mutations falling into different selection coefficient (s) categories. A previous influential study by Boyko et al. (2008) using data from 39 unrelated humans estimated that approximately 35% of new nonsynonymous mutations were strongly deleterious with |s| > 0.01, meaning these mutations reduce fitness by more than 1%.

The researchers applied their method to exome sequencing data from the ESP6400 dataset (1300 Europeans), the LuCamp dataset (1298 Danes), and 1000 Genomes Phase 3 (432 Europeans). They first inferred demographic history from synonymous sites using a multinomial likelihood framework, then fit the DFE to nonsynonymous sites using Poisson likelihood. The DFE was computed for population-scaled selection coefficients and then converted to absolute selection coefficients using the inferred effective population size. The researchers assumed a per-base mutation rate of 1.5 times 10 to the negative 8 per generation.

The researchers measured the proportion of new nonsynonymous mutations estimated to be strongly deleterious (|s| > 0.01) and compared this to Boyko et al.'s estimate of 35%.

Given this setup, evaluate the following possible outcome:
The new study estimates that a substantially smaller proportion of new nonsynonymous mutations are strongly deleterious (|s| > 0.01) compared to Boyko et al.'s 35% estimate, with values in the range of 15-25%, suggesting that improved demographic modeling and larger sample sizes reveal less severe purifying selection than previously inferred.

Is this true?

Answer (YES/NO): YES